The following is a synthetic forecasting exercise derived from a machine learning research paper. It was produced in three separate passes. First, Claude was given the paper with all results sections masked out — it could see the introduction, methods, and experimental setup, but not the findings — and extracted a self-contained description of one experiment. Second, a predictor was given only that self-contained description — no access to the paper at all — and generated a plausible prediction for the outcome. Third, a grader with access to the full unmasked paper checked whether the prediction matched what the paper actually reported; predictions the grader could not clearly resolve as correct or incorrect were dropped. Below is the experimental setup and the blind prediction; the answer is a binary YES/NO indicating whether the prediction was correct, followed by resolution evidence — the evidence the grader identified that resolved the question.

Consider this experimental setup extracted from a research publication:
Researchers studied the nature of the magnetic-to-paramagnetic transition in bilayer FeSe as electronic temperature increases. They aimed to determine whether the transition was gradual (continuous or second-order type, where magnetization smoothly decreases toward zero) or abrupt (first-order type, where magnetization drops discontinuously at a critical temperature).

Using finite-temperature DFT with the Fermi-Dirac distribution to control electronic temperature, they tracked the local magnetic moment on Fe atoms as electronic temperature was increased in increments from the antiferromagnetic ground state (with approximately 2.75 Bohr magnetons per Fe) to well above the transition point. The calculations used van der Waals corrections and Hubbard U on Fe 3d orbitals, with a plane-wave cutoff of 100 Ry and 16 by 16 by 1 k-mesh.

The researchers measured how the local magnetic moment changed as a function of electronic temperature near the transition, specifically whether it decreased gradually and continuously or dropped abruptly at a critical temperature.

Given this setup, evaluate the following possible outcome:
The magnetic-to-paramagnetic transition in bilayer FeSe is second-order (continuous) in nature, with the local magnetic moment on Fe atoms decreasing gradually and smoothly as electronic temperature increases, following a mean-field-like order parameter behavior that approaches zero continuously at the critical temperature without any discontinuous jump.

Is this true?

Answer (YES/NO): NO